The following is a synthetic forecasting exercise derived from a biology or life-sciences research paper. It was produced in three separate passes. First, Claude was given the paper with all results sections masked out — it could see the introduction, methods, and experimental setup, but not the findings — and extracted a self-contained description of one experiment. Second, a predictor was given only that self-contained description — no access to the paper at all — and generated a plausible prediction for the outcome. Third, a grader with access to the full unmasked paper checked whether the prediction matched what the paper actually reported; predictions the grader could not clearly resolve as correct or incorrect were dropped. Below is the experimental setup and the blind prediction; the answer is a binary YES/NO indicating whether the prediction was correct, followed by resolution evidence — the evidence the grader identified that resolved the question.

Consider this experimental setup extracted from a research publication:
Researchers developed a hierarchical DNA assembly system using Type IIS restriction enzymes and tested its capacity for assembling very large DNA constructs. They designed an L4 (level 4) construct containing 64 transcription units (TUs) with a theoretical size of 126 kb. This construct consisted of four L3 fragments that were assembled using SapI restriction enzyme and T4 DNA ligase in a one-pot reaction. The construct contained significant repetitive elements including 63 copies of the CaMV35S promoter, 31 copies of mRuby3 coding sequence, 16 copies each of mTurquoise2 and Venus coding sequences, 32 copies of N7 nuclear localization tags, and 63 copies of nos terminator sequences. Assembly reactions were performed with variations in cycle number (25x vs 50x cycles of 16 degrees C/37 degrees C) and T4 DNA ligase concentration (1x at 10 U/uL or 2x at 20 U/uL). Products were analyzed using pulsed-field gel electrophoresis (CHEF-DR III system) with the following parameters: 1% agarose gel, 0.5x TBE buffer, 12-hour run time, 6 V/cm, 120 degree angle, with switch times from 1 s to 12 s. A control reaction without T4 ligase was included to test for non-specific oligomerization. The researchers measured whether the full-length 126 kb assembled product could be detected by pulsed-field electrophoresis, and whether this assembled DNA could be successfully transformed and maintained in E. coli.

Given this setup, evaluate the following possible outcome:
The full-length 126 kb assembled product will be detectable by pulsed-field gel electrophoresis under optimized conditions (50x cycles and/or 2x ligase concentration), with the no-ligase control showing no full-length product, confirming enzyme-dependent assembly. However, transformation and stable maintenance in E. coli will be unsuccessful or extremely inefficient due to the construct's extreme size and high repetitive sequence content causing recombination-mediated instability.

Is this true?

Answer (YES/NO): NO